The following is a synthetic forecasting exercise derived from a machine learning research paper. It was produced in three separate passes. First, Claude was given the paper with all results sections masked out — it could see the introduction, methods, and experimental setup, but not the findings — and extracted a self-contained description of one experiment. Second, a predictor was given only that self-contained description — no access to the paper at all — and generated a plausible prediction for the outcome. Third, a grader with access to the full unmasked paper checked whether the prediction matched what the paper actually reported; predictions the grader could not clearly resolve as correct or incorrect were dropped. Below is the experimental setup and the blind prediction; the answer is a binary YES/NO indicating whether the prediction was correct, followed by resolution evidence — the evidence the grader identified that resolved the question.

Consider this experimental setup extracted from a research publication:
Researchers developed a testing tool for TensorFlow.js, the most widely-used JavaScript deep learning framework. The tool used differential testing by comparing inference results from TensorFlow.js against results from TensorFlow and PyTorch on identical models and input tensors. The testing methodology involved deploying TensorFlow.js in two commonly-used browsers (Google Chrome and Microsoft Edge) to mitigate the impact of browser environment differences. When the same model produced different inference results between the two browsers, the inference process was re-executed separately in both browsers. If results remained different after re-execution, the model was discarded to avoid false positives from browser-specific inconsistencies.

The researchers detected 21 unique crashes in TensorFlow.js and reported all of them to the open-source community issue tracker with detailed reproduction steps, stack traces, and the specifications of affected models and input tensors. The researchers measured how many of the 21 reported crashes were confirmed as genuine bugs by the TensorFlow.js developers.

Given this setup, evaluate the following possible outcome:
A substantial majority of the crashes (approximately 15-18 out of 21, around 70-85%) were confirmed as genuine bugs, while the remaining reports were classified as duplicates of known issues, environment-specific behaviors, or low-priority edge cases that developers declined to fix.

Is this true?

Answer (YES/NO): NO